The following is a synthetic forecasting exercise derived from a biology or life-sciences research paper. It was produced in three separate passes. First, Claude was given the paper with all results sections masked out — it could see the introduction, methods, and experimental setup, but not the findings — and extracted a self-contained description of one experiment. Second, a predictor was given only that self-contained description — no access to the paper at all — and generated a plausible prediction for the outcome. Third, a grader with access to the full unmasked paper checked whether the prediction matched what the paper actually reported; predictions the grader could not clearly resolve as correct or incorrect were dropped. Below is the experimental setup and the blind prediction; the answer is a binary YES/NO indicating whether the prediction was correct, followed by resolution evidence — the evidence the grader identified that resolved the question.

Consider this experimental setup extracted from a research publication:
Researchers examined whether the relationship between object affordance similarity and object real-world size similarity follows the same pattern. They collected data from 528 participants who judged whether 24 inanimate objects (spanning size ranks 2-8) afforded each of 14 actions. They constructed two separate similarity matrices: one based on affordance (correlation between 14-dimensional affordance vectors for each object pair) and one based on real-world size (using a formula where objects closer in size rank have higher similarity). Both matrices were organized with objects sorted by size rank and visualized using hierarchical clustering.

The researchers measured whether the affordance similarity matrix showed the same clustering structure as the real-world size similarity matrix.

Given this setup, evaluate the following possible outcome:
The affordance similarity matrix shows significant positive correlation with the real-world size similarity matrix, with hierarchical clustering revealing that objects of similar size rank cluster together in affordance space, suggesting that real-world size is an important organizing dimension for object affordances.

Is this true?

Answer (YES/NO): NO